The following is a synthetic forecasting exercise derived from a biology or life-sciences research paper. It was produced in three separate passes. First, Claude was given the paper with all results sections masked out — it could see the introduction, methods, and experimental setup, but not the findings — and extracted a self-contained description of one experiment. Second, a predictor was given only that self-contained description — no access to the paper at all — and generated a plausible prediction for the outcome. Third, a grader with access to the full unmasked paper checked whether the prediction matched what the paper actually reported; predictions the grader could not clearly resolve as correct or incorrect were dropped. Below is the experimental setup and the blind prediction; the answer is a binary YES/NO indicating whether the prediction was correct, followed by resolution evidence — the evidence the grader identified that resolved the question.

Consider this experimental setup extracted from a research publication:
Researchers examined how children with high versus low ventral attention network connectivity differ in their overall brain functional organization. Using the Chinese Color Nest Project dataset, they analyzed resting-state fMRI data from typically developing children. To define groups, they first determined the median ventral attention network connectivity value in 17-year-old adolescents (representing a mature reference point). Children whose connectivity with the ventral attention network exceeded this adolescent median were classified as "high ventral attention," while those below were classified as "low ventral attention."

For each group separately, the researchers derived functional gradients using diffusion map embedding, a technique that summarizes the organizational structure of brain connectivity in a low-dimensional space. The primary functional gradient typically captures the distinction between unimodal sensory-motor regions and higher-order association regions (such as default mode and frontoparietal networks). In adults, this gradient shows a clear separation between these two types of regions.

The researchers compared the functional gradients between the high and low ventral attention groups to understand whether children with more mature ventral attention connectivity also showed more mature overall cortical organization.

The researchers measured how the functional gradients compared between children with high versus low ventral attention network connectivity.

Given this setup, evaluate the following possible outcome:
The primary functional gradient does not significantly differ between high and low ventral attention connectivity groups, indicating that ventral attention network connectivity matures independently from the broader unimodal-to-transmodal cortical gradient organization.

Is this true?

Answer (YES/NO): NO